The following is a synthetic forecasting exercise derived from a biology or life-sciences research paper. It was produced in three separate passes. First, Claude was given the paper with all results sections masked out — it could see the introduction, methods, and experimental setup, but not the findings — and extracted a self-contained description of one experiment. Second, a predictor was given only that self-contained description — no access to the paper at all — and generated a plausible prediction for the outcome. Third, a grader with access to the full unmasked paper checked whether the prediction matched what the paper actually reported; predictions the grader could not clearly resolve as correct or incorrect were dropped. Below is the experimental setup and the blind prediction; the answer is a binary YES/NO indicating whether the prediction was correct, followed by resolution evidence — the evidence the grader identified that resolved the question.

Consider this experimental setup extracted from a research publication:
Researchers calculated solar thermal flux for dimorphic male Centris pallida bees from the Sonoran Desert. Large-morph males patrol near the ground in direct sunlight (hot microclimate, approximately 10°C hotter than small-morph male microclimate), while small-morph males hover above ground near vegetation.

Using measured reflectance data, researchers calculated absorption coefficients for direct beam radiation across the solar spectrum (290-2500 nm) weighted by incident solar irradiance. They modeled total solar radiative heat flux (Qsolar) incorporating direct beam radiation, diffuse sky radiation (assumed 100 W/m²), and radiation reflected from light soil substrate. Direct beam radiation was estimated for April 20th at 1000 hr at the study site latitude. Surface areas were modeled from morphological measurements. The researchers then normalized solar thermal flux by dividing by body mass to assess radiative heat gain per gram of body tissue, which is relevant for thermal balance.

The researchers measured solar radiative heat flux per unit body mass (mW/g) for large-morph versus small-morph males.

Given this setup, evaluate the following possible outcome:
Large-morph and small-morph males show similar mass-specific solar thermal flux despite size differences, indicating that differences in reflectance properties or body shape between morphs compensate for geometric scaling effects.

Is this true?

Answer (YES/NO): NO